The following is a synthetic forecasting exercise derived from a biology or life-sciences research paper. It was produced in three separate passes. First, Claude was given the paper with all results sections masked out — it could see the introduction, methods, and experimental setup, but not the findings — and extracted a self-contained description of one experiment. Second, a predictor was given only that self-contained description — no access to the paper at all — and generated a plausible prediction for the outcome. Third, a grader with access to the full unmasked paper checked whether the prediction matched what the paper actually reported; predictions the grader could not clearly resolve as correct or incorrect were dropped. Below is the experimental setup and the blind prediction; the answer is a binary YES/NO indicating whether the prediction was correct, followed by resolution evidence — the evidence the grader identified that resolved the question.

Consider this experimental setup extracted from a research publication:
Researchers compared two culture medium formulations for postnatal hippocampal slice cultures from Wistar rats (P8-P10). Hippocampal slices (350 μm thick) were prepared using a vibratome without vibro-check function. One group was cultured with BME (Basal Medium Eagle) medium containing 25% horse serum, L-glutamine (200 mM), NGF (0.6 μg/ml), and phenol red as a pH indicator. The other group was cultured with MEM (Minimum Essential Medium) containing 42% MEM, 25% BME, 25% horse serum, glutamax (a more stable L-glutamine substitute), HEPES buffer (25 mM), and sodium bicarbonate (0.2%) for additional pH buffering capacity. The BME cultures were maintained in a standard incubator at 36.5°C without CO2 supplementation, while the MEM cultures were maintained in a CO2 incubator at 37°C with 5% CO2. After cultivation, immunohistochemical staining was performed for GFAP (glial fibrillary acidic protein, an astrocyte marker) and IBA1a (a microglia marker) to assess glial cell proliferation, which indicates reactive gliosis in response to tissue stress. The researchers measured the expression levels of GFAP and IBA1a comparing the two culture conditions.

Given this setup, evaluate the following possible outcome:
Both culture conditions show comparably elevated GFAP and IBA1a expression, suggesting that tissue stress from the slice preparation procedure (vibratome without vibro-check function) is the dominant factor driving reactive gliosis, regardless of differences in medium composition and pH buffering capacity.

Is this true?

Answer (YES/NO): NO